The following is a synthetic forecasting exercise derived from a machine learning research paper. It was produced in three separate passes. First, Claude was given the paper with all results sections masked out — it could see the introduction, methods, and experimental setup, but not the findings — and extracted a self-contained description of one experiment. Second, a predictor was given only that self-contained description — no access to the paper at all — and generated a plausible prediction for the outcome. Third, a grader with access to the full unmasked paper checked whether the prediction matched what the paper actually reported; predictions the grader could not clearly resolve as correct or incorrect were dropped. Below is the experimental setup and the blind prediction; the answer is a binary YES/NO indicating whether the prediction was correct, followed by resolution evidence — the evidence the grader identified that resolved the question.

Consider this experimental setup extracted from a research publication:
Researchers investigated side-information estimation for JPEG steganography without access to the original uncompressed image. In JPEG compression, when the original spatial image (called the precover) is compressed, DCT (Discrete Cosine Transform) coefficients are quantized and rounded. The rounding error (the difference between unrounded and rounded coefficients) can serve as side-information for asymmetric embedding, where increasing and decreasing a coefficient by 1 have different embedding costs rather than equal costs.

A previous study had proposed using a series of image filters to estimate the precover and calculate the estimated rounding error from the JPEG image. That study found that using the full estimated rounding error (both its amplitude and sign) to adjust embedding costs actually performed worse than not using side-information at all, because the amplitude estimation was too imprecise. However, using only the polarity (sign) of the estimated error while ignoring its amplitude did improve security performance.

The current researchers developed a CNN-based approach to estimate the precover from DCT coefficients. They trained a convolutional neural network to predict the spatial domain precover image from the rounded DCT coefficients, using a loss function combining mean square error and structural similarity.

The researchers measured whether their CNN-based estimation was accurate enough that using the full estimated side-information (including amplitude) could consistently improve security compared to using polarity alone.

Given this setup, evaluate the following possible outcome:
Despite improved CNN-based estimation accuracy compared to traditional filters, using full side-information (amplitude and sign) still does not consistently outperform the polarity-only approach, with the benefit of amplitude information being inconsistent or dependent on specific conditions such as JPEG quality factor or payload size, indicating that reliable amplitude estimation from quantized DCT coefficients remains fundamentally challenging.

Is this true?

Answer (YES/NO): YES